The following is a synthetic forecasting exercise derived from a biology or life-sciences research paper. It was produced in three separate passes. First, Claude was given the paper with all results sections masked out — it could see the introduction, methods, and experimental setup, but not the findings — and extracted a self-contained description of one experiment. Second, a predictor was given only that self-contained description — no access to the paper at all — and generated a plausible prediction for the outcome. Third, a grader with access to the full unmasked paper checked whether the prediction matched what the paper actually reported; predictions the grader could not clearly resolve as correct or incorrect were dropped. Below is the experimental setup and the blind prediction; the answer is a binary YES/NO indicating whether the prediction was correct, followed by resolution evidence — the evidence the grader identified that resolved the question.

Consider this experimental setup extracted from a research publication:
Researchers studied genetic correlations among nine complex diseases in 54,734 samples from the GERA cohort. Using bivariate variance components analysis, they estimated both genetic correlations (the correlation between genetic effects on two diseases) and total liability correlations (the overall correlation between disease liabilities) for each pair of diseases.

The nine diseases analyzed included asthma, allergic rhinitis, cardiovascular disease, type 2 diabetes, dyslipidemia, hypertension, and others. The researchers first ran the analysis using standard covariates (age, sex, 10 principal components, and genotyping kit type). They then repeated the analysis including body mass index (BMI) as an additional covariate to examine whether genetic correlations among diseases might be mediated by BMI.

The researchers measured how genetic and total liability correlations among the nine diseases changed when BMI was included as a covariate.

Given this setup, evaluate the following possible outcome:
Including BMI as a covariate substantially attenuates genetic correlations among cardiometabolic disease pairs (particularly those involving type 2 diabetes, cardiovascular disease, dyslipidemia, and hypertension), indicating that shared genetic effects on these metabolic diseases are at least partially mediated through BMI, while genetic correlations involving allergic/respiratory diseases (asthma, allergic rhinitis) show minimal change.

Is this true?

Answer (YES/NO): NO